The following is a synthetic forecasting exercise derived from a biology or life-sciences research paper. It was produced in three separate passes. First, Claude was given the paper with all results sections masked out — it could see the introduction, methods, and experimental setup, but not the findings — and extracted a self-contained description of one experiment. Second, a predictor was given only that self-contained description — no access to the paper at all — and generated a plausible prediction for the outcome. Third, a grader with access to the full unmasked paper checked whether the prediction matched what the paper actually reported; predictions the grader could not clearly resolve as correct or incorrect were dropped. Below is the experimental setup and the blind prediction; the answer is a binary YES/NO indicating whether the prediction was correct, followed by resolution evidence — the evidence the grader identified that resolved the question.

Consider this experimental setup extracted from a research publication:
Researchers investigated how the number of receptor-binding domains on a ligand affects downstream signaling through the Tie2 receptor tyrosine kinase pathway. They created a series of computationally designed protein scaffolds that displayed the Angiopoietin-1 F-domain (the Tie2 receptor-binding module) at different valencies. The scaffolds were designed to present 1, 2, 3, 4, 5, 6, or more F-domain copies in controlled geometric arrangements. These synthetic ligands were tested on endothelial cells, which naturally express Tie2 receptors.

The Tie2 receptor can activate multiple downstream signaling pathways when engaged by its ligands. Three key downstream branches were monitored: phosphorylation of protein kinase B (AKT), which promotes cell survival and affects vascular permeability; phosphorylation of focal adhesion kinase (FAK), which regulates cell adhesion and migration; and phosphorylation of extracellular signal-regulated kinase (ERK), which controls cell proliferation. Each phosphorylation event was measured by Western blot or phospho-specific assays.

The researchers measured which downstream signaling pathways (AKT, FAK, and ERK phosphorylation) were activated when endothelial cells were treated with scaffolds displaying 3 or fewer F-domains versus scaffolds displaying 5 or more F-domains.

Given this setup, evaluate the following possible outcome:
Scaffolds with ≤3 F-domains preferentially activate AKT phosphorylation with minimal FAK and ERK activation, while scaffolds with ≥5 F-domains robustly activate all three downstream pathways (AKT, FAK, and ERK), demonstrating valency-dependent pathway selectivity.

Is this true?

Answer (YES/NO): NO